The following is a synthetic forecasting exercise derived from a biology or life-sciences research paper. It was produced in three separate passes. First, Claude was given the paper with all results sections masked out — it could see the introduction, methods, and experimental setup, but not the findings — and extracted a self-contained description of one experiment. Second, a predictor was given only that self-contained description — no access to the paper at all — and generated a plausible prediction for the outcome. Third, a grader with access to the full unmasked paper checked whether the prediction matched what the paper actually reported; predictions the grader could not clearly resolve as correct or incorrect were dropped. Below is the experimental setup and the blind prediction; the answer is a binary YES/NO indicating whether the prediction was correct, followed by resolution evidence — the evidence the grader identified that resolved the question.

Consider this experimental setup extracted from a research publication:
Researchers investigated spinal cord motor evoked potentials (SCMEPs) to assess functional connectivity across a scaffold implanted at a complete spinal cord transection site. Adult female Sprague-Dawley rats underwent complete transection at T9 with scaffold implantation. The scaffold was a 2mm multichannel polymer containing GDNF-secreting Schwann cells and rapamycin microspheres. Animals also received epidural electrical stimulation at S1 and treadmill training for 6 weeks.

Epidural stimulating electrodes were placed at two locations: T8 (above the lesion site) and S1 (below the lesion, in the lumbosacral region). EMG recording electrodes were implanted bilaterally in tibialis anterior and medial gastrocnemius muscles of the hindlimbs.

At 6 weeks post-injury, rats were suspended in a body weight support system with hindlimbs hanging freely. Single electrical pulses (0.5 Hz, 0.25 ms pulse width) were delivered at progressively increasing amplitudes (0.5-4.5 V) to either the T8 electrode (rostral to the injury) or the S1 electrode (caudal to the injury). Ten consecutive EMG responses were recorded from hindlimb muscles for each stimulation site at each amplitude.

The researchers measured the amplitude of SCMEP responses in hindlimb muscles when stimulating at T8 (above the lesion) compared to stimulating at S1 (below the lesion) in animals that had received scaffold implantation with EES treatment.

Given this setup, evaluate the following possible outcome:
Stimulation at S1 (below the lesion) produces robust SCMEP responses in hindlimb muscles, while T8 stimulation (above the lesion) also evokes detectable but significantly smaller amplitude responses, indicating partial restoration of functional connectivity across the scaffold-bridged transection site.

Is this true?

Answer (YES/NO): YES